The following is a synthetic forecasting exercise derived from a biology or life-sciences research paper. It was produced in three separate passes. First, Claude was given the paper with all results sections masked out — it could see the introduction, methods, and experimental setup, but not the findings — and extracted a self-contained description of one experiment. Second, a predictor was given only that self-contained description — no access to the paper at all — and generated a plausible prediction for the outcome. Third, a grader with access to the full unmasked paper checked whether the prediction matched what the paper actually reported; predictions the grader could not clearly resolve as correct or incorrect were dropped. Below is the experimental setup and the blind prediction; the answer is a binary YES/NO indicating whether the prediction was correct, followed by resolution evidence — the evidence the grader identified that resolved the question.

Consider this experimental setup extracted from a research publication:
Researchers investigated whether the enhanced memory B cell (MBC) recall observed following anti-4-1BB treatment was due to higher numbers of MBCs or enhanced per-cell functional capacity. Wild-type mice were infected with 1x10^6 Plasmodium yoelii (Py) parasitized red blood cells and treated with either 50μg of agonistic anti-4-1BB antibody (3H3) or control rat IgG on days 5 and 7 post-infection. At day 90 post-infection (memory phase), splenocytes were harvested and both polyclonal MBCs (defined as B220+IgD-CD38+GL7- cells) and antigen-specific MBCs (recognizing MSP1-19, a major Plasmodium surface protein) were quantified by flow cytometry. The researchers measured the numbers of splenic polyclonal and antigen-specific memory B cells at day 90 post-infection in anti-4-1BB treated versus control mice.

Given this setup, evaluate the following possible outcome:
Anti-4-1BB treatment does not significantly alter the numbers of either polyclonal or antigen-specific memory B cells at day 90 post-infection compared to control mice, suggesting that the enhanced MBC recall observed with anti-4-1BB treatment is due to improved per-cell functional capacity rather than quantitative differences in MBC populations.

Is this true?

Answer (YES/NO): NO